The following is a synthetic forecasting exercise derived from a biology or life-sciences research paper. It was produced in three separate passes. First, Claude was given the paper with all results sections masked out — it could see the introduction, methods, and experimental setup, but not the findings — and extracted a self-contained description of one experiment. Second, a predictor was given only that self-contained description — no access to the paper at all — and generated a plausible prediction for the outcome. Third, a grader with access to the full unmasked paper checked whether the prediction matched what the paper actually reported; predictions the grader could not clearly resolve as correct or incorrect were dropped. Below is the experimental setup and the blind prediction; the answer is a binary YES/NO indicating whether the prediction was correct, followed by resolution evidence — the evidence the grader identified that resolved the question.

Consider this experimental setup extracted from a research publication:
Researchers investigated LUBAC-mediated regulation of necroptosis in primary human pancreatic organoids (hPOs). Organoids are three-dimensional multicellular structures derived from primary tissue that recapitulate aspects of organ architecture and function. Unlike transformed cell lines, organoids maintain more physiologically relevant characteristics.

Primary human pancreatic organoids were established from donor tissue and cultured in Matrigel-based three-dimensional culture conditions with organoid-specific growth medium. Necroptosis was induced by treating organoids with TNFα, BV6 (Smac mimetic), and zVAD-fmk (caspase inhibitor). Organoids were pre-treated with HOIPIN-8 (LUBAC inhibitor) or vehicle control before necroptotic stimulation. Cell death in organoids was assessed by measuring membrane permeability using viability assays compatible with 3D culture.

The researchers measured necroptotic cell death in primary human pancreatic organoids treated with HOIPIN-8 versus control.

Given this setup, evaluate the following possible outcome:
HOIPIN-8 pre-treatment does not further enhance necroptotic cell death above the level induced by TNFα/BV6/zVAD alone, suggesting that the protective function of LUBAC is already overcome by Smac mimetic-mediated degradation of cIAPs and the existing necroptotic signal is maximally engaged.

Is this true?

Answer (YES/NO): NO